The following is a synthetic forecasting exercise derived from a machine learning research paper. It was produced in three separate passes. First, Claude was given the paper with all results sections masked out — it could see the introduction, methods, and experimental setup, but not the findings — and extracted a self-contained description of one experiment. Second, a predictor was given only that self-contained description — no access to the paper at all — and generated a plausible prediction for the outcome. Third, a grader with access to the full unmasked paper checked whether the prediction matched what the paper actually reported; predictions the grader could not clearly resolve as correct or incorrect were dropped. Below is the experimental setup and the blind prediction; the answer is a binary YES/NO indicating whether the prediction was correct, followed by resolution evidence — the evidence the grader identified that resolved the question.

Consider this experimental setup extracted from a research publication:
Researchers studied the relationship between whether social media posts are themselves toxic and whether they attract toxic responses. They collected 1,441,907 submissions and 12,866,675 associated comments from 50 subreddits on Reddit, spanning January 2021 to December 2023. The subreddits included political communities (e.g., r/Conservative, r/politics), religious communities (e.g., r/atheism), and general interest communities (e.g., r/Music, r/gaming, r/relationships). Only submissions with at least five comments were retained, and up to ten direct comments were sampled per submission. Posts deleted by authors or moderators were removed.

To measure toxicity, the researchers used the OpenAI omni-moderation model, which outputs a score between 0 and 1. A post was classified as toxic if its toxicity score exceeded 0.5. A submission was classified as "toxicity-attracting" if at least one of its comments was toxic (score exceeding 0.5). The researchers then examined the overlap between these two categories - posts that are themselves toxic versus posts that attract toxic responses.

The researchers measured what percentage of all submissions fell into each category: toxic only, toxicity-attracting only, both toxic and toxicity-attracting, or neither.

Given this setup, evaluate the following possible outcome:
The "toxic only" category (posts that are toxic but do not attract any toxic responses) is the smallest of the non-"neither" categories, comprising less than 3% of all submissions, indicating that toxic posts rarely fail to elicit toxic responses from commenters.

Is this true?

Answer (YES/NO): YES